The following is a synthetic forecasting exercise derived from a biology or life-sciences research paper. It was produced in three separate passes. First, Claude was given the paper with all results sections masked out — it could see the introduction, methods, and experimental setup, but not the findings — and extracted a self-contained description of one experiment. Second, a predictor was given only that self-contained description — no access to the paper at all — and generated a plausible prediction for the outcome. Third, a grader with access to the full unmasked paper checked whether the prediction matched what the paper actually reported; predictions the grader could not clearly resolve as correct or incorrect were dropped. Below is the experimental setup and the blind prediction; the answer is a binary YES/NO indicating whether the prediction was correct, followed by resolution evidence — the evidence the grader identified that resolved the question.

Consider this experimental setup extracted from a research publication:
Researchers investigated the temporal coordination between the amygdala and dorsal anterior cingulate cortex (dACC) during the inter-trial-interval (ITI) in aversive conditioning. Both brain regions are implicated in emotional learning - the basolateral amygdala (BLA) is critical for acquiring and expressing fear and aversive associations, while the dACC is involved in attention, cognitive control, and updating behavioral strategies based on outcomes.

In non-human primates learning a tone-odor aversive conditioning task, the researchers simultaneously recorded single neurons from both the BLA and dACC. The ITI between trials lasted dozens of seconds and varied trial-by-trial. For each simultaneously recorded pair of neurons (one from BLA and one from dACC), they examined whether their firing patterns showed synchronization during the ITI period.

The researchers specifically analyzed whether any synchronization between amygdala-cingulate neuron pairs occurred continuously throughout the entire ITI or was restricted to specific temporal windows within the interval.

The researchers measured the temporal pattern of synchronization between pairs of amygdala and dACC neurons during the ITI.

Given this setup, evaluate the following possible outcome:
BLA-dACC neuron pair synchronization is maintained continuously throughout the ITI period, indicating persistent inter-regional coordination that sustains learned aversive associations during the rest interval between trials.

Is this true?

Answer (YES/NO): NO